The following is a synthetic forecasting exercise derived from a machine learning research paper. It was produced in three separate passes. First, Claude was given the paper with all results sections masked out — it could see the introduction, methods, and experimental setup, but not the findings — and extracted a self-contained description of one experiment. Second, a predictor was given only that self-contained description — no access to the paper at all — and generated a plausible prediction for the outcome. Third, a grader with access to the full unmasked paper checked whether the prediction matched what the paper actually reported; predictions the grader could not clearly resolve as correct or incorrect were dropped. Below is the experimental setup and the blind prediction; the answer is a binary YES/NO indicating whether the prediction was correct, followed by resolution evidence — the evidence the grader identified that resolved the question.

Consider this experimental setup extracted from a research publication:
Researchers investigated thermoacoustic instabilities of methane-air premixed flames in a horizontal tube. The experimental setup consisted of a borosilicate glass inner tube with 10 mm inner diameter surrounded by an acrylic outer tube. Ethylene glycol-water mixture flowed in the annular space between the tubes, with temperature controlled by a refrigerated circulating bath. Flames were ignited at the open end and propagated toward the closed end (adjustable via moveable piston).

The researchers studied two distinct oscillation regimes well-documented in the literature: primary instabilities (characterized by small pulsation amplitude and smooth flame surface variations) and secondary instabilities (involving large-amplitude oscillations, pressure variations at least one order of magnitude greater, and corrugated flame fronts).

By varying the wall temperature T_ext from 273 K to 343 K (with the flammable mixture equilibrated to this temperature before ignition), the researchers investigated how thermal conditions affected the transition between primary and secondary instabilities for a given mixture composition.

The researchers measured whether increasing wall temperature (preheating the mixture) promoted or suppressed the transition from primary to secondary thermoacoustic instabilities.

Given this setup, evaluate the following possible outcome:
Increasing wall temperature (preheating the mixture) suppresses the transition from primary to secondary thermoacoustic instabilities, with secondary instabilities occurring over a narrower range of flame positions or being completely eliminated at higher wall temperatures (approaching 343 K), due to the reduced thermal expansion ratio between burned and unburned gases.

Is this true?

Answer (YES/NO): YES